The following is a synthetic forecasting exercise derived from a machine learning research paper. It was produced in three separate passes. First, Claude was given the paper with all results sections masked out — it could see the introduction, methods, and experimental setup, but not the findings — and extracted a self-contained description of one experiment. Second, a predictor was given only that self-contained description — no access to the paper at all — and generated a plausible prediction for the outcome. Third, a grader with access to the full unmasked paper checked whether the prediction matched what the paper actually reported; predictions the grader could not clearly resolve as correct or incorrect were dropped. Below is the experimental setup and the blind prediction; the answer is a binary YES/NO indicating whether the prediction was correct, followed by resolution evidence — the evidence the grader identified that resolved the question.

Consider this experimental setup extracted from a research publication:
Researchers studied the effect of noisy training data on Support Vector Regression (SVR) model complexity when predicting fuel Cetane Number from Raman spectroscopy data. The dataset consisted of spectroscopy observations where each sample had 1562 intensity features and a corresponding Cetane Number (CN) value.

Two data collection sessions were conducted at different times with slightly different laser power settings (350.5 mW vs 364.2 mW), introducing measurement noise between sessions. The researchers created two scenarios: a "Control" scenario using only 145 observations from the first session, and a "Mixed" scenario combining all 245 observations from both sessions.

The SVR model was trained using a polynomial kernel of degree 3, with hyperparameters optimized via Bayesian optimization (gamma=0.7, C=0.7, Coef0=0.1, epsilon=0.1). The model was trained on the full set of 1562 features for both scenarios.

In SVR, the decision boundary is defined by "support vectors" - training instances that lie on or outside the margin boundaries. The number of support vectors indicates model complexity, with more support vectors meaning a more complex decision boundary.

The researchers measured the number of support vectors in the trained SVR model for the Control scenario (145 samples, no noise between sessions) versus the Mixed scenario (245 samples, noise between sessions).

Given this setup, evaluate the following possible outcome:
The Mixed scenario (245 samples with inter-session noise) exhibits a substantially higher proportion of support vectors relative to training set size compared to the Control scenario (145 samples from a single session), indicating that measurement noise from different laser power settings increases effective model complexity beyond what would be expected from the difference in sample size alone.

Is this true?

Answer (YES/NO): YES